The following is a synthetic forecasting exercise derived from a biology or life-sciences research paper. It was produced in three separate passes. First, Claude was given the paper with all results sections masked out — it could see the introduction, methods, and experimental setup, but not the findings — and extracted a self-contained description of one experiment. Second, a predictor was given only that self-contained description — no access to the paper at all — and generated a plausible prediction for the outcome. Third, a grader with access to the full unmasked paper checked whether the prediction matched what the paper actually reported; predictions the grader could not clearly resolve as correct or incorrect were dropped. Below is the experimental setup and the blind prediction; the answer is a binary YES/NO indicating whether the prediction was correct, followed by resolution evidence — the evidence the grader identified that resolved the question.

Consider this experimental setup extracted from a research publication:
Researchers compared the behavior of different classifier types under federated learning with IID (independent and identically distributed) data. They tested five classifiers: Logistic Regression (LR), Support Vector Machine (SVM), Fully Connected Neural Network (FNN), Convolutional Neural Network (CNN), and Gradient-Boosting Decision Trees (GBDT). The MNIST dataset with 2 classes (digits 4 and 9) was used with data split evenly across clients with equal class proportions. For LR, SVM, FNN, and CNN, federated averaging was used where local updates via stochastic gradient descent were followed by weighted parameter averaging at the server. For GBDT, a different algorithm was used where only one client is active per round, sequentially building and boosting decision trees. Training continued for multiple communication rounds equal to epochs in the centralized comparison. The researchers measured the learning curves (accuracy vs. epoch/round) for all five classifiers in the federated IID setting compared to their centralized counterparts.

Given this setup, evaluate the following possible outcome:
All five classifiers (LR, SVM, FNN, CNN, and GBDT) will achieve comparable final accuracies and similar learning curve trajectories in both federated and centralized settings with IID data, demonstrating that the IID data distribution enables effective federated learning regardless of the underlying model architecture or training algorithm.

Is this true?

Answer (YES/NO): NO